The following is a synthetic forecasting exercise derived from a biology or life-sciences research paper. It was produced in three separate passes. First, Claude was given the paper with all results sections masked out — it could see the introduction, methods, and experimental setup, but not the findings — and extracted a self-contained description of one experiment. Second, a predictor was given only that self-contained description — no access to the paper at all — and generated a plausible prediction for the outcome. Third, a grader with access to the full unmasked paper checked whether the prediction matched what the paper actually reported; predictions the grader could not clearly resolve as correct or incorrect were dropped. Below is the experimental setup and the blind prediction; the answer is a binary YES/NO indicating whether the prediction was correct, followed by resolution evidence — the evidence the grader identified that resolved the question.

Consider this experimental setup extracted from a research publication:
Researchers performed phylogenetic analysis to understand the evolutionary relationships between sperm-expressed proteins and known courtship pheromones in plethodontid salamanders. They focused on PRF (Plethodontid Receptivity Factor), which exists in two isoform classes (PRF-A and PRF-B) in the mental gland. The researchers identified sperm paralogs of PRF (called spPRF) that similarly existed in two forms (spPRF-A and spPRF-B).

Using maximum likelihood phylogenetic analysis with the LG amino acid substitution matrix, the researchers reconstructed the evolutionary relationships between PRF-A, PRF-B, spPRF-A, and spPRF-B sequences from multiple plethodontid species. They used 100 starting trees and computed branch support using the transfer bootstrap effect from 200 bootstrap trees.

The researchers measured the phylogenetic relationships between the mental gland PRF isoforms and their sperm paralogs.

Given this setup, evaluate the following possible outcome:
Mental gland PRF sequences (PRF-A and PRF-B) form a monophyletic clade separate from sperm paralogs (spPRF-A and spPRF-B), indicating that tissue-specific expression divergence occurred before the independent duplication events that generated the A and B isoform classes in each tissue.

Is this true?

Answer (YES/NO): NO